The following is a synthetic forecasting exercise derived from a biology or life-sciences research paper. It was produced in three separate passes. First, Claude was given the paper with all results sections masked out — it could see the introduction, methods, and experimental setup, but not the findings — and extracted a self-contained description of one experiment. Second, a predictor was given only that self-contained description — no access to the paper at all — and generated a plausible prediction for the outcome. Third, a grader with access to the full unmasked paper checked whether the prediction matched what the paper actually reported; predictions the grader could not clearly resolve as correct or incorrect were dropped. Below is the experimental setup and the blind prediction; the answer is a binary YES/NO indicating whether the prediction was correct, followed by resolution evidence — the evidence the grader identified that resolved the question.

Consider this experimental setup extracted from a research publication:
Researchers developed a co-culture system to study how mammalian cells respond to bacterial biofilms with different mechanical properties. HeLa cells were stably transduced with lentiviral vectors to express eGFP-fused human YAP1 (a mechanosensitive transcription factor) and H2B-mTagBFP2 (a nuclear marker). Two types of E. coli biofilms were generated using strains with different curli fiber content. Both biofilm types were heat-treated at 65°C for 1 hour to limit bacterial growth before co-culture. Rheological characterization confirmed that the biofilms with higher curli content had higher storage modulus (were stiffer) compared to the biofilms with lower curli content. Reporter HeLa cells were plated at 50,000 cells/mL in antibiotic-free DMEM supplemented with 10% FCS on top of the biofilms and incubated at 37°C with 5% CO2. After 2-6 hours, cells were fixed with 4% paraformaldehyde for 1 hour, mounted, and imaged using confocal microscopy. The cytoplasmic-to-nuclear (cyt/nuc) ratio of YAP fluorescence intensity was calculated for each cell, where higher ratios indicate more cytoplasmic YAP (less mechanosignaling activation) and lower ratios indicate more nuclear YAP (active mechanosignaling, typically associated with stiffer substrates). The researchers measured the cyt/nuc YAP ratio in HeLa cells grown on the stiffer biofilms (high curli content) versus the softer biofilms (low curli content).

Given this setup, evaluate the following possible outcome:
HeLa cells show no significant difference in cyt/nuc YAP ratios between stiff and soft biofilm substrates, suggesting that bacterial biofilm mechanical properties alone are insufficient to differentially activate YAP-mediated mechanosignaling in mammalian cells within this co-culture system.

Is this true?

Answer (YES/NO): NO